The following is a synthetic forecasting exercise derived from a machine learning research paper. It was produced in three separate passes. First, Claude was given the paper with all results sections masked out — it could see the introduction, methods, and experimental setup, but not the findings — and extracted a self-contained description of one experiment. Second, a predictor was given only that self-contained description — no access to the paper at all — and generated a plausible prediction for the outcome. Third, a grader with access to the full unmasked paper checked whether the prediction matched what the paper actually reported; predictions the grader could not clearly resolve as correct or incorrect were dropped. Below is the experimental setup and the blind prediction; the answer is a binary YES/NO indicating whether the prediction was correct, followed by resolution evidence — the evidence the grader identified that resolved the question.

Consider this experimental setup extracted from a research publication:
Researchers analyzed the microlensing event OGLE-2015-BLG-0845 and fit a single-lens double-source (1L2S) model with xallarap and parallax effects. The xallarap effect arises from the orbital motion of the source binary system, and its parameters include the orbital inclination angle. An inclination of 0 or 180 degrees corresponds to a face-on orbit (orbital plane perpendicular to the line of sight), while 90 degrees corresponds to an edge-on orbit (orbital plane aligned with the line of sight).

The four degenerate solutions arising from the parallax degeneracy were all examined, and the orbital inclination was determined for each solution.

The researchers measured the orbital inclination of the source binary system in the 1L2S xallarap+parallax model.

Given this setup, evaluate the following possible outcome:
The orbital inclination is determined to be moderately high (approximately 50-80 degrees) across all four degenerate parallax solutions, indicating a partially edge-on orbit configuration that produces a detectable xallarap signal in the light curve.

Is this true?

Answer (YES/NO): NO